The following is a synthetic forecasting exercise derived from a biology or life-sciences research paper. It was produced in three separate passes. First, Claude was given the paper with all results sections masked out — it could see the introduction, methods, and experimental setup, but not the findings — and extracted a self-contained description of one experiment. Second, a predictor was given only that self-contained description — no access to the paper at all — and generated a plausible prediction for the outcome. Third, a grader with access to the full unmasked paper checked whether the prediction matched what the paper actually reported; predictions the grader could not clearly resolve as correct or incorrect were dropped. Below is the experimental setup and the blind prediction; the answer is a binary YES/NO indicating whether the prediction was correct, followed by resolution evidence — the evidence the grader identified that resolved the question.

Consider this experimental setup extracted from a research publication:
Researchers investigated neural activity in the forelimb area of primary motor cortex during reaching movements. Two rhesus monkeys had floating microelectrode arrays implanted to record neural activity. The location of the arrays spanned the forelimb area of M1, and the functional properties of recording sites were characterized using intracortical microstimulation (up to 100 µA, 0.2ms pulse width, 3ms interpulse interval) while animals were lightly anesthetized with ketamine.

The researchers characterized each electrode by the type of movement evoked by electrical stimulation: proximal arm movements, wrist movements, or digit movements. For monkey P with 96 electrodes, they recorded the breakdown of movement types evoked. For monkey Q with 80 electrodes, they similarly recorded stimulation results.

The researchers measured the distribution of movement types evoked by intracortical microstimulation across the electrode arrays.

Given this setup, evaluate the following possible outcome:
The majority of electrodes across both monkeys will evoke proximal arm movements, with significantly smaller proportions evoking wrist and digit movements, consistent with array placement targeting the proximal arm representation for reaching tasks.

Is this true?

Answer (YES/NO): NO